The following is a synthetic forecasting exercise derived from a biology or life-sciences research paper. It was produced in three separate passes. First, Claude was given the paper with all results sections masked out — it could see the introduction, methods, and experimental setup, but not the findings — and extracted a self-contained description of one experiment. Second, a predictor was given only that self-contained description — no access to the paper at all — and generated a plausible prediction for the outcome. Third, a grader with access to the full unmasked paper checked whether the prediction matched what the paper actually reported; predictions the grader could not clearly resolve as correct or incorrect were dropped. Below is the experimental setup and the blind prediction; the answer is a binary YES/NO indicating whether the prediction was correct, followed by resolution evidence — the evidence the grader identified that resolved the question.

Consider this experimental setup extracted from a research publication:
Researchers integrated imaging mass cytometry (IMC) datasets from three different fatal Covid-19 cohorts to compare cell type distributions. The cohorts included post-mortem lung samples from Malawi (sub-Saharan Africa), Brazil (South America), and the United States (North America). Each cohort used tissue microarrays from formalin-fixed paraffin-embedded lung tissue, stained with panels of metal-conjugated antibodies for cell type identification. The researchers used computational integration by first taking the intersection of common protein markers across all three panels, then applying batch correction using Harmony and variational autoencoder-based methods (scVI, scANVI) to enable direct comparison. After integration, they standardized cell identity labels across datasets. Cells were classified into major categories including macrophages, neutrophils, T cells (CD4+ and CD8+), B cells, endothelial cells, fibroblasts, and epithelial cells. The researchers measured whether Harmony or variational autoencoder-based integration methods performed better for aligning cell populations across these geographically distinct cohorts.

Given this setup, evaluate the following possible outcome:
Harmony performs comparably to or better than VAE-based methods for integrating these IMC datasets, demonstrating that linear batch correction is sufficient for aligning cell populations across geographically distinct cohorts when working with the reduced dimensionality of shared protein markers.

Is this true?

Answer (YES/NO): YES